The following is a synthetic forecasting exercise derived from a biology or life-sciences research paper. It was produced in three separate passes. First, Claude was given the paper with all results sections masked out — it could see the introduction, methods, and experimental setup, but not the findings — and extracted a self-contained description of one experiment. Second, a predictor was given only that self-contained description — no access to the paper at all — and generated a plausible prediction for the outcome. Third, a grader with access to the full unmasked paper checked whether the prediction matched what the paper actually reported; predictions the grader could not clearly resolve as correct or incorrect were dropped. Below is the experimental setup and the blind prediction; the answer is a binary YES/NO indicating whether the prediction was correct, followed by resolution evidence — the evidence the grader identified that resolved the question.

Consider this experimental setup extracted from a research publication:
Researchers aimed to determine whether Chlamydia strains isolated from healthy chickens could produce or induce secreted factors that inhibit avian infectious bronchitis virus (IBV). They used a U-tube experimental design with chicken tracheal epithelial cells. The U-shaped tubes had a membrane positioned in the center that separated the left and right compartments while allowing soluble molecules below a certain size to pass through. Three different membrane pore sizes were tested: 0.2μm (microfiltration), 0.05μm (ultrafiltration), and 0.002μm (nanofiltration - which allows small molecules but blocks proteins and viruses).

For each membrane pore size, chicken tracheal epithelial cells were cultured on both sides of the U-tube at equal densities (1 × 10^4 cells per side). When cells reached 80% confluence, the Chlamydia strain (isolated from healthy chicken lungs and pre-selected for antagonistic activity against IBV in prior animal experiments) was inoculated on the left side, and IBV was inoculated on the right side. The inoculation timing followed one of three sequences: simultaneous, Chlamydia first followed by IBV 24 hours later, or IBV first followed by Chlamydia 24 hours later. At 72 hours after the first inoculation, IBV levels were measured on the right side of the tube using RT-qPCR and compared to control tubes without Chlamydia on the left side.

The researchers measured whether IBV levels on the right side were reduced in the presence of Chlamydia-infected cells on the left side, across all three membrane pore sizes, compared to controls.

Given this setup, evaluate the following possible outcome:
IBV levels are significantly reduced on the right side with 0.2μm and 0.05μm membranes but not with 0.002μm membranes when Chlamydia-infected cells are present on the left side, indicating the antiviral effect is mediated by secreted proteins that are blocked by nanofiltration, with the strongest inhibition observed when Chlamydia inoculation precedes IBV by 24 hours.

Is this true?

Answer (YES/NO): NO